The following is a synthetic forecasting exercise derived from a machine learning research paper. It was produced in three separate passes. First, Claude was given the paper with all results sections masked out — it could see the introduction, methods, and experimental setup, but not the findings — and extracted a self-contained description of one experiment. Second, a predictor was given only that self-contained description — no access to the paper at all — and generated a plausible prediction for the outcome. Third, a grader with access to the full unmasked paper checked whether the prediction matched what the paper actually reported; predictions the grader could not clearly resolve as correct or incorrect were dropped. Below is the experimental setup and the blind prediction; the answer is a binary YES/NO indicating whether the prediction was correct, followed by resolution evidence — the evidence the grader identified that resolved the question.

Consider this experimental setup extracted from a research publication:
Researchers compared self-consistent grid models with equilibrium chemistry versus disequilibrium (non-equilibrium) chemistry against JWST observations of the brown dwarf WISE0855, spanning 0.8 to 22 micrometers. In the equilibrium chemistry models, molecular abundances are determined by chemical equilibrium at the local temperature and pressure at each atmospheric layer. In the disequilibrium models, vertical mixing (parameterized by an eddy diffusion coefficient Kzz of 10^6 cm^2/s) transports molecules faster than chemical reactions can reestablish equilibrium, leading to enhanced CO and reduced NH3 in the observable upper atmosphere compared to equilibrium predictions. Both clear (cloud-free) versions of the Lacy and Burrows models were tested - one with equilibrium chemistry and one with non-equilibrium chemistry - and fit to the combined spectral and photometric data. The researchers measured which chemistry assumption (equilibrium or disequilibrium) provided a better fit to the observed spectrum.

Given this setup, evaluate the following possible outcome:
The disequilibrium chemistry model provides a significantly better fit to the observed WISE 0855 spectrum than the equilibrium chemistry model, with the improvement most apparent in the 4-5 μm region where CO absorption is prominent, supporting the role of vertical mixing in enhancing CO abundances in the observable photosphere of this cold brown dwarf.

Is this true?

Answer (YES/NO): NO